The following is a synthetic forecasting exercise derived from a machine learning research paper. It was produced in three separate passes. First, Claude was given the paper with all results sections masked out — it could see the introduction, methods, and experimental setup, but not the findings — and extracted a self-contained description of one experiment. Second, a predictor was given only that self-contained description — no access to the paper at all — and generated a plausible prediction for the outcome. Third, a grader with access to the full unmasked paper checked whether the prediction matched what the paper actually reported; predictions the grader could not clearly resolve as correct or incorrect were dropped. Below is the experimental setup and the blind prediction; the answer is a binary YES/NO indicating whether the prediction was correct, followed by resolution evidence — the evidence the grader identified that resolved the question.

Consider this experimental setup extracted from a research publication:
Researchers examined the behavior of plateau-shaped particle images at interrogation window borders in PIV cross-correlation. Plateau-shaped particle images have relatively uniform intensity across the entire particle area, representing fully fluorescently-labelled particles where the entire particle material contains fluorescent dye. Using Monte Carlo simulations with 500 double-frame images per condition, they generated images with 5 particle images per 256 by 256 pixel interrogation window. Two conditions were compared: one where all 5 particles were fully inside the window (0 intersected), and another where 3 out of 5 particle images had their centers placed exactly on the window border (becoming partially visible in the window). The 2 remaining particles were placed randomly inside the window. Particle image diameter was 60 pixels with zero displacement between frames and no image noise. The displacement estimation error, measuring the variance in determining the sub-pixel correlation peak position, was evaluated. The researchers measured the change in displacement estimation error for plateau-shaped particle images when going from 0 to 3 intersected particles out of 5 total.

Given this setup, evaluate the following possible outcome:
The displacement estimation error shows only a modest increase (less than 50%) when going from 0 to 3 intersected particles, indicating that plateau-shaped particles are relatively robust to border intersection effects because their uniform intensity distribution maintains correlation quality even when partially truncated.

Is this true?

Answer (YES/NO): NO